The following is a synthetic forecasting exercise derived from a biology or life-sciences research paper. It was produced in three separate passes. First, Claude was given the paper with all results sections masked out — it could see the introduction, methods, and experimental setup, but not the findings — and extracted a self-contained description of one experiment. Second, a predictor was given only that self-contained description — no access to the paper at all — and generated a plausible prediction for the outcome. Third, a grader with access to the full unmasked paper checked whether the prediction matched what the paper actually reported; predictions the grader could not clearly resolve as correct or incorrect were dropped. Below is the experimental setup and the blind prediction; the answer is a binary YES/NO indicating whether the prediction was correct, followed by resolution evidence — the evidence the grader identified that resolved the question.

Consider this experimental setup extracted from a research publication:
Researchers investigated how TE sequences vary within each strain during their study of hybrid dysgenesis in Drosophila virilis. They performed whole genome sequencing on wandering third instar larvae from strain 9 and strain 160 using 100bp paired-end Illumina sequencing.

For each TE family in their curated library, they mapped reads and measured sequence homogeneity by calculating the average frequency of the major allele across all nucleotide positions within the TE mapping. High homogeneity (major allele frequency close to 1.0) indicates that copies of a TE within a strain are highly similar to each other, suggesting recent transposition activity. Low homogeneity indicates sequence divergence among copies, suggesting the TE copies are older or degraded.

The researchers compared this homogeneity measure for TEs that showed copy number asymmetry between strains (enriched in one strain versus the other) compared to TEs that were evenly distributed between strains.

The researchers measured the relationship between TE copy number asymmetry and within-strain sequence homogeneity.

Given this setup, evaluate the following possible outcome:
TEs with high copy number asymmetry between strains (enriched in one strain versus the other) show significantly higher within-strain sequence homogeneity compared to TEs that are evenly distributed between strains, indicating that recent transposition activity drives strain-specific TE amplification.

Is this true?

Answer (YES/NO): NO